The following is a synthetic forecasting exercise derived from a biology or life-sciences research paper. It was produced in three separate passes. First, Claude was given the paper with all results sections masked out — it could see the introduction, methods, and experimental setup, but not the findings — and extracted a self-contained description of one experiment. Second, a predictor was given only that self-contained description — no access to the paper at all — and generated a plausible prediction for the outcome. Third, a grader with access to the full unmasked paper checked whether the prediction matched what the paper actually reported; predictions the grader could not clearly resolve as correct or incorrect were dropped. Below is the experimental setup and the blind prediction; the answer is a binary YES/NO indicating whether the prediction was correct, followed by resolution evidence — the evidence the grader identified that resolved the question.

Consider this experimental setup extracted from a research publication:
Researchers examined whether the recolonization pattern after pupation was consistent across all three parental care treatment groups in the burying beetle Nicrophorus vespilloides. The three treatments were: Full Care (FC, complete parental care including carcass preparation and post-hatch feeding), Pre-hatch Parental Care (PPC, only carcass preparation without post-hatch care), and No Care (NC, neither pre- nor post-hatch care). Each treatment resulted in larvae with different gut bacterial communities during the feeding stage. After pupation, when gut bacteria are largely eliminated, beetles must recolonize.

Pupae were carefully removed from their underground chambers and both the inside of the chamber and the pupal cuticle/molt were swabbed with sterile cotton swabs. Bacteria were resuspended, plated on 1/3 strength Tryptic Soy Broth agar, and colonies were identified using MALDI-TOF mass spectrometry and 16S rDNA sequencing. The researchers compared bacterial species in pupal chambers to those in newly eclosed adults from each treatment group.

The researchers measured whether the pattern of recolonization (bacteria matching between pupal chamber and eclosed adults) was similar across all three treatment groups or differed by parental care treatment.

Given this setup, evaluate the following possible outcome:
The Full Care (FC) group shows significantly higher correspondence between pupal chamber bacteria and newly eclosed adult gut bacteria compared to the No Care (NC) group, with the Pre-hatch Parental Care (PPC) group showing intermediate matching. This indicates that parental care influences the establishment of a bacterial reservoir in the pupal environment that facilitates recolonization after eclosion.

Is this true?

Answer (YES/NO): NO